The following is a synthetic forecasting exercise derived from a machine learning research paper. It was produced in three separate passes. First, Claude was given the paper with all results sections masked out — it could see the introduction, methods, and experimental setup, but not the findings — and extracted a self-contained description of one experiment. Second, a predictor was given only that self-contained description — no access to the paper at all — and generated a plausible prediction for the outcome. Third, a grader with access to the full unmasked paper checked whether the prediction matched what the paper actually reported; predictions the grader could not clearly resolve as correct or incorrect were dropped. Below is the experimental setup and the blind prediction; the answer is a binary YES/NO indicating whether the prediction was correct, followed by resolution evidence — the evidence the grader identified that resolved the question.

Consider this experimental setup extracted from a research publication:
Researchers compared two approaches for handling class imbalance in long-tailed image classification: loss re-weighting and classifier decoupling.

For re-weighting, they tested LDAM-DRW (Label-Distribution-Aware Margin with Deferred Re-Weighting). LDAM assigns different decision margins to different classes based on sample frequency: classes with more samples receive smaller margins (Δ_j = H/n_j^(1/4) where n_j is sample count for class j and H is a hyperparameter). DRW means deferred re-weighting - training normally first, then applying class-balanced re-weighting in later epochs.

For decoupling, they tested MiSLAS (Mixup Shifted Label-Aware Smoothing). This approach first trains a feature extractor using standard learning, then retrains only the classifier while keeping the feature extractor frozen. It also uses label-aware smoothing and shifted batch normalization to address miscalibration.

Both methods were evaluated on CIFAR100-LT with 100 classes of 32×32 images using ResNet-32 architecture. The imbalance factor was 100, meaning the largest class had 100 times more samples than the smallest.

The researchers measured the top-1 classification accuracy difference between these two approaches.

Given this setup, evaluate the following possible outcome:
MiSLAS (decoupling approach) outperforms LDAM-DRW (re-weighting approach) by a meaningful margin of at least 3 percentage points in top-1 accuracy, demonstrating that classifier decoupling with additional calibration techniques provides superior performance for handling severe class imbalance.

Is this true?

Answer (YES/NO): YES